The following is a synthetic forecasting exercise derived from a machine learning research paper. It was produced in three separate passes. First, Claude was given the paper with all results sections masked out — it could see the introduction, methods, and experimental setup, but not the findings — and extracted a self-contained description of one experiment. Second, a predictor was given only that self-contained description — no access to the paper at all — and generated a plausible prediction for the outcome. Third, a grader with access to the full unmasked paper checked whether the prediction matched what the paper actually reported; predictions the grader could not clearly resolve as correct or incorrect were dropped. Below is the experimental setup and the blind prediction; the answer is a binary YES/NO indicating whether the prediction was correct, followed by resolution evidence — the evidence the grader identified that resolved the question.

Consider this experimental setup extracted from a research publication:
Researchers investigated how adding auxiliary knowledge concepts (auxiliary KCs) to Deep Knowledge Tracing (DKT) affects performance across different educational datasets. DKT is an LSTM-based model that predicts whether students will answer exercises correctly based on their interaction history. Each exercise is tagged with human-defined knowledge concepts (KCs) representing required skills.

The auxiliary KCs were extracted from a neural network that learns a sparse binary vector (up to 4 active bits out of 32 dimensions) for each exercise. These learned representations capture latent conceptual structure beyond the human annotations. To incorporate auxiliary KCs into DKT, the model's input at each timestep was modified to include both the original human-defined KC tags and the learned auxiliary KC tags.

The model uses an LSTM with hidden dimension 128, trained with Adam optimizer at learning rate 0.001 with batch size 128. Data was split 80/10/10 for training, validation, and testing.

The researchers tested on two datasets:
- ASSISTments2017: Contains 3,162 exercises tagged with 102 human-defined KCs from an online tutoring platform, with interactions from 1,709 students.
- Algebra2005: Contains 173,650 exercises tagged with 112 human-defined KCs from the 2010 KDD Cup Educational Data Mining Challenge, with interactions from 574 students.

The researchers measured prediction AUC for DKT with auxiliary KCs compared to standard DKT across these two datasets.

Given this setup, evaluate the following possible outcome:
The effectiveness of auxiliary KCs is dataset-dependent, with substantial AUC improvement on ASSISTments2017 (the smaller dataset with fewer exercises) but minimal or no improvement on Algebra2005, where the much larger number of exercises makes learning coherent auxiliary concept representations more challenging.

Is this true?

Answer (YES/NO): NO